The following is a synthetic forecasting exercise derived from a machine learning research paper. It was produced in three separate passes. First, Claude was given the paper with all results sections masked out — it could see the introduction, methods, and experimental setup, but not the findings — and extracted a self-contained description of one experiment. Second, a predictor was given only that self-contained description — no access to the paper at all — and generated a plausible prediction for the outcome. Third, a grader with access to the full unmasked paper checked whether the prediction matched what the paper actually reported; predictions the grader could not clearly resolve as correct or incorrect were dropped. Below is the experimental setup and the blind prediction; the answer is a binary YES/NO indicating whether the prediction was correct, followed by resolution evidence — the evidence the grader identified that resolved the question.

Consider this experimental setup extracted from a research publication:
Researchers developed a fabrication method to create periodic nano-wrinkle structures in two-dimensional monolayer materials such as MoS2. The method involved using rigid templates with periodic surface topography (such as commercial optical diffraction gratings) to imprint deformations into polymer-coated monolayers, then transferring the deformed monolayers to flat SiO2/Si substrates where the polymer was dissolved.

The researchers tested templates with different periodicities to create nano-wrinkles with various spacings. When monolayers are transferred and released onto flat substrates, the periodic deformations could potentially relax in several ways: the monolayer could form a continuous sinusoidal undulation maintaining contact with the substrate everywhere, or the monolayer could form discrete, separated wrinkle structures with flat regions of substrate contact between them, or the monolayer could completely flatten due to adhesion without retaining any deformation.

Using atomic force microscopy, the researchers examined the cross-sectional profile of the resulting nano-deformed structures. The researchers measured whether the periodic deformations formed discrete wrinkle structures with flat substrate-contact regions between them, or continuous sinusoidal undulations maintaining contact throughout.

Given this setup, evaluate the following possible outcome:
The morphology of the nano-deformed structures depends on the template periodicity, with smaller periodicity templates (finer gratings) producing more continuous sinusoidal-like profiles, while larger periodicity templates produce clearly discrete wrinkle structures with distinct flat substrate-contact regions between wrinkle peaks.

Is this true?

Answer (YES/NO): NO